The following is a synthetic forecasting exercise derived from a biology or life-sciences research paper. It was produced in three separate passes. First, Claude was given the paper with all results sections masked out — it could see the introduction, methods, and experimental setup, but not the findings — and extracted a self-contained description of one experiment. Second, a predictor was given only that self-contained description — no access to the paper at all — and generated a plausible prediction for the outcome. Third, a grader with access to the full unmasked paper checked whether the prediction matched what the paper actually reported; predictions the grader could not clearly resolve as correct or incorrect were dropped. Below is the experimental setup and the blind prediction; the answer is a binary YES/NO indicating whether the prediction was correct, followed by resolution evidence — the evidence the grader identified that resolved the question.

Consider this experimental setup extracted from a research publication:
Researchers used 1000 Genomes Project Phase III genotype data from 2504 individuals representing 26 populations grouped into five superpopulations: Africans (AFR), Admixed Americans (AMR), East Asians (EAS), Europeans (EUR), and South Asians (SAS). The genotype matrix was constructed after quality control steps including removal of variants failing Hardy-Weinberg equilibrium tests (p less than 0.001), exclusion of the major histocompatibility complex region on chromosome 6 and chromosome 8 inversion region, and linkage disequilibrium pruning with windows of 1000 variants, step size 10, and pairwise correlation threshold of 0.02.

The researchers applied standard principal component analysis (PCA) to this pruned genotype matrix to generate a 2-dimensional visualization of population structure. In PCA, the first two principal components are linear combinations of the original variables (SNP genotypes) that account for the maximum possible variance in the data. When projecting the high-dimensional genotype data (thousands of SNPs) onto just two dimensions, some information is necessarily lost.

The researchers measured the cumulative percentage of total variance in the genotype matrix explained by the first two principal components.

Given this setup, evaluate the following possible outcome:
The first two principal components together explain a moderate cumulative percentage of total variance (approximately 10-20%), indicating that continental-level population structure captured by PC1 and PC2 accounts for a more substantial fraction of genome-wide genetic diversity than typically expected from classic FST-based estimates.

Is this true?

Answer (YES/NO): NO